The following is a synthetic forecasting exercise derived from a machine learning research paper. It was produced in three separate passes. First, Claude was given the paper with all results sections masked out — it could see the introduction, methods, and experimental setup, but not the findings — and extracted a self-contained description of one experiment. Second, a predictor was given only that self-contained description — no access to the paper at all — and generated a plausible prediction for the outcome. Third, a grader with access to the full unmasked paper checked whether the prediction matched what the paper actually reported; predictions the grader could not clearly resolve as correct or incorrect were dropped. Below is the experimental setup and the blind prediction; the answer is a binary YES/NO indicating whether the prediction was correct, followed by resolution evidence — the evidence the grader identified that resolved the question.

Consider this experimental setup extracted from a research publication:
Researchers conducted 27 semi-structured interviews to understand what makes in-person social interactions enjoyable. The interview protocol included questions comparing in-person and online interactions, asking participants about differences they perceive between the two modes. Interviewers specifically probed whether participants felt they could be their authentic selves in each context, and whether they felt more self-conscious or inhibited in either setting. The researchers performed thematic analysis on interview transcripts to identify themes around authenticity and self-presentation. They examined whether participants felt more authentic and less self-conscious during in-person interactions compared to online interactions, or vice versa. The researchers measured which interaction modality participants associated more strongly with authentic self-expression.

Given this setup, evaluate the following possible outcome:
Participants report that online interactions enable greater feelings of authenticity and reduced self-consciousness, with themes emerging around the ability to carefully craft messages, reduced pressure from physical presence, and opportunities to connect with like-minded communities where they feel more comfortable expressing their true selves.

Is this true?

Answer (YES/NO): NO